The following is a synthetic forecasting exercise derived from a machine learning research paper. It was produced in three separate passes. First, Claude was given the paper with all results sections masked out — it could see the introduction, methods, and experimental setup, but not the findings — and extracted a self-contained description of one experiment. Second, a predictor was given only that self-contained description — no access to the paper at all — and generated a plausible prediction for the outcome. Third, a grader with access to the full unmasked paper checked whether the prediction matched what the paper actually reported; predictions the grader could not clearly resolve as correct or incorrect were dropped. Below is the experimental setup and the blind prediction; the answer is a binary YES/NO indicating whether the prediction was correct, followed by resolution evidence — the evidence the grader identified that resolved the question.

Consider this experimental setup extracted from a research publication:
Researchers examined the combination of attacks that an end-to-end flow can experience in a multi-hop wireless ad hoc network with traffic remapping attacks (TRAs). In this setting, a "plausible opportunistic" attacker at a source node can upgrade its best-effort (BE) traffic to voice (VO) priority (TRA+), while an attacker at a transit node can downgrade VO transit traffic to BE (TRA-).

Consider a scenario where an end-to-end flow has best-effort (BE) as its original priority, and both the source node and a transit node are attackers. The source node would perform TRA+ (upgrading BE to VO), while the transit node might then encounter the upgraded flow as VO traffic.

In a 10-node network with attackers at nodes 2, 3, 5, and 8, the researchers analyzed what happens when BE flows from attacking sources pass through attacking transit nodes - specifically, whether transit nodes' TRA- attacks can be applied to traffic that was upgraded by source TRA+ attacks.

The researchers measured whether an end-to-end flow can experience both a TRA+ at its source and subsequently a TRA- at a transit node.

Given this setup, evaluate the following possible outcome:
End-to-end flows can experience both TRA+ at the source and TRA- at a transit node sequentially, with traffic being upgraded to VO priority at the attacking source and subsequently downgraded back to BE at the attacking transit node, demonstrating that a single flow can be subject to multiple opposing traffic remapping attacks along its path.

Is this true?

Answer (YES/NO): YES